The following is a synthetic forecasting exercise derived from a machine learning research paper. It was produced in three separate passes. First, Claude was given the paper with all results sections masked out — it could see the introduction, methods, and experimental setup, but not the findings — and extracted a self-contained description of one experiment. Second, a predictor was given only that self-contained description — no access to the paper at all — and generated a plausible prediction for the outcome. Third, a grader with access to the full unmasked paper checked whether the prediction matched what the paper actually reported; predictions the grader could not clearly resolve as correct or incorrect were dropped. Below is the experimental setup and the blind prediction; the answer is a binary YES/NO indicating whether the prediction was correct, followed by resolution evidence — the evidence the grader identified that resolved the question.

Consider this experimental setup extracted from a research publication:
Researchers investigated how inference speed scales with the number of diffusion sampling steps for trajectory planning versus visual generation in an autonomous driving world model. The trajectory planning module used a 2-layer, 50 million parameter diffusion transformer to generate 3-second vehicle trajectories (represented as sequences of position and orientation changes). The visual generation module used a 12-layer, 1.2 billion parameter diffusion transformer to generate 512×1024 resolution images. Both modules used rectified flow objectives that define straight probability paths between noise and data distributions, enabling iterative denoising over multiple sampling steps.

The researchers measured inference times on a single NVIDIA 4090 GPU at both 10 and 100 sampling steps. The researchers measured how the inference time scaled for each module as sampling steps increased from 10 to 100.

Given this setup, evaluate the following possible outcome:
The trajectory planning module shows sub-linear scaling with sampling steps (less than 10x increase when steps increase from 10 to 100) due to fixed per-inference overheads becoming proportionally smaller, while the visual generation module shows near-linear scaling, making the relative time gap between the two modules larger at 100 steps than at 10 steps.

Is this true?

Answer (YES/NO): NO